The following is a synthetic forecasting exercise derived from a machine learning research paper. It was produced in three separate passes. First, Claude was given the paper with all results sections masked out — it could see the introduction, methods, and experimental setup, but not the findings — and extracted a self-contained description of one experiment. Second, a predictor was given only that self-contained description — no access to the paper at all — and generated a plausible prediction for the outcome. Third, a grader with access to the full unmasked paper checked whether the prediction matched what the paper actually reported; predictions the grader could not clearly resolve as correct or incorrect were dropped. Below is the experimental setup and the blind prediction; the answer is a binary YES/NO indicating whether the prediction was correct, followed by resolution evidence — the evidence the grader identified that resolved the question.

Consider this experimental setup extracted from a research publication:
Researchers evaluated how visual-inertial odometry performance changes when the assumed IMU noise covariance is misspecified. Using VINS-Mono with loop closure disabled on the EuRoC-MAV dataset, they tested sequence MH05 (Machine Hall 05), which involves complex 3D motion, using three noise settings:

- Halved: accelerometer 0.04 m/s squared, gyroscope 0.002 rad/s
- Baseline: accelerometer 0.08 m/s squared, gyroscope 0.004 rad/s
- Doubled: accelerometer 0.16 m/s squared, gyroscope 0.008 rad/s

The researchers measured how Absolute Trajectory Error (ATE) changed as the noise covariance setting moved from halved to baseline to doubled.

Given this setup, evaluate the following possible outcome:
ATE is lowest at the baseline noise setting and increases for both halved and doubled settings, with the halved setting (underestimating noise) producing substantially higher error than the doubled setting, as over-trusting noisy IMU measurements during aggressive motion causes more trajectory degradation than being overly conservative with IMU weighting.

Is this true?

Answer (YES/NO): NO